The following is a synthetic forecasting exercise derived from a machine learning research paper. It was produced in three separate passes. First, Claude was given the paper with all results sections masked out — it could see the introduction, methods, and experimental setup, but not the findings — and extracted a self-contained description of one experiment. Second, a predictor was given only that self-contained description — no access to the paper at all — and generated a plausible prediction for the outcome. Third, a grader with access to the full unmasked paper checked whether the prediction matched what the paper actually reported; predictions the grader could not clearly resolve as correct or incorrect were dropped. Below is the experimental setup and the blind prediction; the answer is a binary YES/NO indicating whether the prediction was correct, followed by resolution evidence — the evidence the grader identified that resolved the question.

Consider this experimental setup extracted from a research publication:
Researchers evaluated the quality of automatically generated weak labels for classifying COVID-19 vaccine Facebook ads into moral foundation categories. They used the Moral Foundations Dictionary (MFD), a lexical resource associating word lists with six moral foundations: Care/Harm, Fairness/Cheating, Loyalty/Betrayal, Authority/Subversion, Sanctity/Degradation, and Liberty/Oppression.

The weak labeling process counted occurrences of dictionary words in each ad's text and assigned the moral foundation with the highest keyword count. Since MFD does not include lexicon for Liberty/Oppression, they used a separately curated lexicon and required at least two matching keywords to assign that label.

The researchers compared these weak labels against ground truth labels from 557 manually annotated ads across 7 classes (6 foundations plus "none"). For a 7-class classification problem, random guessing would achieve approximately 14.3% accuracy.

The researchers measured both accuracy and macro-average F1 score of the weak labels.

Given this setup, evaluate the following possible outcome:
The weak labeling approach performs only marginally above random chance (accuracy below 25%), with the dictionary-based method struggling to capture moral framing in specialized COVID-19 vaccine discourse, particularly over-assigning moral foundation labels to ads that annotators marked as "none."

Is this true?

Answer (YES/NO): NO